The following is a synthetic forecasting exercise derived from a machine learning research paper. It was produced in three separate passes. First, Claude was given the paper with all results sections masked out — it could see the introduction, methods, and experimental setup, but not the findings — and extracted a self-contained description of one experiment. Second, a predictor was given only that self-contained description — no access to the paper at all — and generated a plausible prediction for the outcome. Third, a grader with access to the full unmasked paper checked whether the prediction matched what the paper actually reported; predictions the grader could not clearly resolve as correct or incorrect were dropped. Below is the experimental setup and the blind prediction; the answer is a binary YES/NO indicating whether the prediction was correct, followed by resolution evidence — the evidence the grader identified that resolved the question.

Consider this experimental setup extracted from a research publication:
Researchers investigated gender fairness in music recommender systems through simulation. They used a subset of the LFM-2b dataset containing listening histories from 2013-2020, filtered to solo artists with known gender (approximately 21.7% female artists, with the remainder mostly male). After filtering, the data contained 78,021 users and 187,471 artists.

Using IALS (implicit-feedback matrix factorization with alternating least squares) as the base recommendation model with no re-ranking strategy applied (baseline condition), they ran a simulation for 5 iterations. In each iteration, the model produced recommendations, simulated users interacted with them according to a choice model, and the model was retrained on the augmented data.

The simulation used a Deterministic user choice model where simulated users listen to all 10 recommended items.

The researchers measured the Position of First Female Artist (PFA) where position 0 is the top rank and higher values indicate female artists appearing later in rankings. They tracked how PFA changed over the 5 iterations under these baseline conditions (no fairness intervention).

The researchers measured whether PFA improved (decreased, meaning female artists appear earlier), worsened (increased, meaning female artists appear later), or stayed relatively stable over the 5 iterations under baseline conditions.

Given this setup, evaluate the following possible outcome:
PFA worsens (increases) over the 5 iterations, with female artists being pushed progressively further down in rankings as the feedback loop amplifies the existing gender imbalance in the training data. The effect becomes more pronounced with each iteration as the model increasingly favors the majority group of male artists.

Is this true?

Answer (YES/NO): NO